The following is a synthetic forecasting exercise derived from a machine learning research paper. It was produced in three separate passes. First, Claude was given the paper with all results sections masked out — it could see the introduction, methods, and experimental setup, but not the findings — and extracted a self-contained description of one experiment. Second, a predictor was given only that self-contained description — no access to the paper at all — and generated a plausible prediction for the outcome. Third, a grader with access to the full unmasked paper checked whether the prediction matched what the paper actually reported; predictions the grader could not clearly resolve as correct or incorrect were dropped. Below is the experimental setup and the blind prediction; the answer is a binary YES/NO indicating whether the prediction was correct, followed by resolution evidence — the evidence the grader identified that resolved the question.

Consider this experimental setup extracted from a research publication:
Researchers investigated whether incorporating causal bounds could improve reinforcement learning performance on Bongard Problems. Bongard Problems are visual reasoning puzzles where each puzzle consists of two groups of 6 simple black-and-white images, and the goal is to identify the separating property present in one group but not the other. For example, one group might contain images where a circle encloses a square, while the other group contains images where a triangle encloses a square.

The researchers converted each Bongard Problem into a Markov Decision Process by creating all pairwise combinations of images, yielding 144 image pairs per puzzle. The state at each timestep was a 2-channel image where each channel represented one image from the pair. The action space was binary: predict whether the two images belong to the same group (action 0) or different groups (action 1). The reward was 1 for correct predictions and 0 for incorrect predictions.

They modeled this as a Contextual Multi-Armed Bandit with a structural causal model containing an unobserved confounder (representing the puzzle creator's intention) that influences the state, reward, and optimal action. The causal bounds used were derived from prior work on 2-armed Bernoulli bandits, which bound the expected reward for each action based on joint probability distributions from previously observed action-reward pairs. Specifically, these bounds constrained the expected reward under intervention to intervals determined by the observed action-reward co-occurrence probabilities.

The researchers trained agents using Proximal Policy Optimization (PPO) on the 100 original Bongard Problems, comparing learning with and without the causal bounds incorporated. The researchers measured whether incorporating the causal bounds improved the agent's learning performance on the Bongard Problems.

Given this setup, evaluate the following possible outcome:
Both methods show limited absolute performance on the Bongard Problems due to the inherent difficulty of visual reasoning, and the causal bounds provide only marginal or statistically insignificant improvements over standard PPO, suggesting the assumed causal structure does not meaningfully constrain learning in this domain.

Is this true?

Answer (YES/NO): NO